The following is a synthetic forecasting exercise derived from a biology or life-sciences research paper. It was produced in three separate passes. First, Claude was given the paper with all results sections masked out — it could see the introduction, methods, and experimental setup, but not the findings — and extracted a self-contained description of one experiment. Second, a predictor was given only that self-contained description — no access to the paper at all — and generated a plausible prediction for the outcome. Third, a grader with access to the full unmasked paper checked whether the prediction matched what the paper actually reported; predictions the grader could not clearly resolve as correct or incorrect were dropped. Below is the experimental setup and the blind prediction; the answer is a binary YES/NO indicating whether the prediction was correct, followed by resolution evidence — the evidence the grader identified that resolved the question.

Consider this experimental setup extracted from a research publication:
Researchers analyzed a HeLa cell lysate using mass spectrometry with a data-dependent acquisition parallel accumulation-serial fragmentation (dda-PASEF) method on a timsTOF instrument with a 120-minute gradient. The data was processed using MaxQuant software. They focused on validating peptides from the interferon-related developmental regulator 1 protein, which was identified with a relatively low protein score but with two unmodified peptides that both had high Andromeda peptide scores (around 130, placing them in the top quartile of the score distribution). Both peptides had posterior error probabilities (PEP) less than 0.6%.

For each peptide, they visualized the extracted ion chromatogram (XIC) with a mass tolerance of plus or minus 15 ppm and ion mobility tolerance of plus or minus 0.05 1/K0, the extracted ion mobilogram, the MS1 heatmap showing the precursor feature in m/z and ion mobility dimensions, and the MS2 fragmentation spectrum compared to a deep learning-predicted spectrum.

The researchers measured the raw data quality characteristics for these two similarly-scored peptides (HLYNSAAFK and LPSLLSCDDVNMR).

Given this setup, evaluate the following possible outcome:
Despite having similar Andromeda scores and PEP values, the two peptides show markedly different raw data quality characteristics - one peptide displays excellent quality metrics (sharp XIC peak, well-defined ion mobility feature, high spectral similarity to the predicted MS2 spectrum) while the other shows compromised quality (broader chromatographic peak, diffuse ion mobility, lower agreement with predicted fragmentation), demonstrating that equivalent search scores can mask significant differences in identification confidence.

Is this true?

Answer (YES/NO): YES